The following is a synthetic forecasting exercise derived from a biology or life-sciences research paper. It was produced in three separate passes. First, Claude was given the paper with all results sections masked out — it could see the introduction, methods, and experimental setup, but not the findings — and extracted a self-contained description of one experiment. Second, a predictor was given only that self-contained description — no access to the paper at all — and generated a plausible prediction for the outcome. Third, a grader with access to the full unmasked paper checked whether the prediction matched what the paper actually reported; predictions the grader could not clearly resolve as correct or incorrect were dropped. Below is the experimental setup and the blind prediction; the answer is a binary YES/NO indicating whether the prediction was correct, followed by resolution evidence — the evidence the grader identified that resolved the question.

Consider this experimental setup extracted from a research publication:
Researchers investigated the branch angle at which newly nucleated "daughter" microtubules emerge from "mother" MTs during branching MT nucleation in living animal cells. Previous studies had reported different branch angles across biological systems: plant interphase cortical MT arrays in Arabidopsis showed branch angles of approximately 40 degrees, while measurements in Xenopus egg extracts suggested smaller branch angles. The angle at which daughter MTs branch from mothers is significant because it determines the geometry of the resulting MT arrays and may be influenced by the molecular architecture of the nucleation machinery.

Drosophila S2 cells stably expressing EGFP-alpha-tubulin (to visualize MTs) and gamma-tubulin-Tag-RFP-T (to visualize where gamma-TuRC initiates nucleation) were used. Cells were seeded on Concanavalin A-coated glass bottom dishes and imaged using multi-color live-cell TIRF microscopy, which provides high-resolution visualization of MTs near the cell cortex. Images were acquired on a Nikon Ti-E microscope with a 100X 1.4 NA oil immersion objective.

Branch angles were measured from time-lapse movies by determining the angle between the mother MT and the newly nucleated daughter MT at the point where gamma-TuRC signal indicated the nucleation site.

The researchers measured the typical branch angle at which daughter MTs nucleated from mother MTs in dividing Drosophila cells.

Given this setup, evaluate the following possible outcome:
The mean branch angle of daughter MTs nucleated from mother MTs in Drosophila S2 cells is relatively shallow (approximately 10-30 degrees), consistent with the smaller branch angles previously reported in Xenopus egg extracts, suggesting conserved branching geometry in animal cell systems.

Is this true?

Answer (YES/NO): NO